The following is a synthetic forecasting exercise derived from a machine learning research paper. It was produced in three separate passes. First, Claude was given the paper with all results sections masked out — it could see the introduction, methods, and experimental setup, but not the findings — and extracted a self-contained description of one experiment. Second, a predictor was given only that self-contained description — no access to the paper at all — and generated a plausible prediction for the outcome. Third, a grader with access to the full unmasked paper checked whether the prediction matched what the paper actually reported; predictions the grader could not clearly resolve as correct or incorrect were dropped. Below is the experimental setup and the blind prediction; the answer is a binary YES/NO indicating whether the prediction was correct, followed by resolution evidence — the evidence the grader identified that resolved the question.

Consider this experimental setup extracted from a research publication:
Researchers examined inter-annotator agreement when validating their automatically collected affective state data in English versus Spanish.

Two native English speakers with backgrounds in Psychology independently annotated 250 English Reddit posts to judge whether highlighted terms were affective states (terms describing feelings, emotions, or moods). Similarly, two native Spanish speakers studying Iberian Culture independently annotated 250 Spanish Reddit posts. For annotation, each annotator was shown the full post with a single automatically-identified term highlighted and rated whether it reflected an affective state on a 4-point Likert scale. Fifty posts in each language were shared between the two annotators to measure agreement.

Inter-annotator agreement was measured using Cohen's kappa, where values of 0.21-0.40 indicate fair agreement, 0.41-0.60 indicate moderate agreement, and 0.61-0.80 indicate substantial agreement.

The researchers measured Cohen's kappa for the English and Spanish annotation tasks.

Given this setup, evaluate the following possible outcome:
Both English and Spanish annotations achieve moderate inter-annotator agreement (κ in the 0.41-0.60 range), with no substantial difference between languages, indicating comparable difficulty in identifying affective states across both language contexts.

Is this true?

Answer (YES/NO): NO